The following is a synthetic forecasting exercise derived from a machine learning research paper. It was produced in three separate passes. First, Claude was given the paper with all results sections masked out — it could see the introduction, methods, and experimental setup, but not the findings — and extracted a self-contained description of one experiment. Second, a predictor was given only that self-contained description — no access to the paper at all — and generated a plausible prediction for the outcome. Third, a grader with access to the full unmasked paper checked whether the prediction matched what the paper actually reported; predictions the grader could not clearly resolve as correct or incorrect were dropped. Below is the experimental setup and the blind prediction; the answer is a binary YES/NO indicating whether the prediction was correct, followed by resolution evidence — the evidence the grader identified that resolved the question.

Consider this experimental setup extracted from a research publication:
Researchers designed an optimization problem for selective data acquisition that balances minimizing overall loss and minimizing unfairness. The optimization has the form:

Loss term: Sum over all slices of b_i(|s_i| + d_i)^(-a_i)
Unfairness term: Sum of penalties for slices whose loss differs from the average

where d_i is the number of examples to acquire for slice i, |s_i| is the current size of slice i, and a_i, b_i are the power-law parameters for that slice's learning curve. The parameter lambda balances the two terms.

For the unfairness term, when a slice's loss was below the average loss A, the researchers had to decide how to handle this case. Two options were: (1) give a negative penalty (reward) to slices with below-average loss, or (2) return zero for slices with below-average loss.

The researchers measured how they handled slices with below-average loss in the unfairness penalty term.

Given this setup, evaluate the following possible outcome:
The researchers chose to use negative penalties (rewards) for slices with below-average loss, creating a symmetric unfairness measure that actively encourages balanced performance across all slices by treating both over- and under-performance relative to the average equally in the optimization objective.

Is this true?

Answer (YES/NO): NO